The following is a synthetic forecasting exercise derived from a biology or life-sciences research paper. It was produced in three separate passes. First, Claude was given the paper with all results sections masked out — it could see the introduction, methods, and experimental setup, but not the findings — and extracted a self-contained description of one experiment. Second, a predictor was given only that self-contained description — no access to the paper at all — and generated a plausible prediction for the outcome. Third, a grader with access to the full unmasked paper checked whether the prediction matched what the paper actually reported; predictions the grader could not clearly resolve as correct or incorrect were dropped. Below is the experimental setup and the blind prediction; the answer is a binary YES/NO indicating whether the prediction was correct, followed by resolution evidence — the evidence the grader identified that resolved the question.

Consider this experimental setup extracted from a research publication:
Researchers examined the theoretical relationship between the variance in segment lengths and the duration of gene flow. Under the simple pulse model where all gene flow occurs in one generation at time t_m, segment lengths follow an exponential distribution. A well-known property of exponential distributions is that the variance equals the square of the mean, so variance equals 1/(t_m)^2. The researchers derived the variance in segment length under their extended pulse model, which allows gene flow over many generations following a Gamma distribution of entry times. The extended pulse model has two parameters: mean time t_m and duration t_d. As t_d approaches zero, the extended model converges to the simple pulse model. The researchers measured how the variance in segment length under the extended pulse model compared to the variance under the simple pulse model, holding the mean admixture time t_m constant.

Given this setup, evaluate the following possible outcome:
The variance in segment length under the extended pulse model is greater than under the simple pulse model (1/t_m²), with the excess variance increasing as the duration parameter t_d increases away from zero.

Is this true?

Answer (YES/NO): YES